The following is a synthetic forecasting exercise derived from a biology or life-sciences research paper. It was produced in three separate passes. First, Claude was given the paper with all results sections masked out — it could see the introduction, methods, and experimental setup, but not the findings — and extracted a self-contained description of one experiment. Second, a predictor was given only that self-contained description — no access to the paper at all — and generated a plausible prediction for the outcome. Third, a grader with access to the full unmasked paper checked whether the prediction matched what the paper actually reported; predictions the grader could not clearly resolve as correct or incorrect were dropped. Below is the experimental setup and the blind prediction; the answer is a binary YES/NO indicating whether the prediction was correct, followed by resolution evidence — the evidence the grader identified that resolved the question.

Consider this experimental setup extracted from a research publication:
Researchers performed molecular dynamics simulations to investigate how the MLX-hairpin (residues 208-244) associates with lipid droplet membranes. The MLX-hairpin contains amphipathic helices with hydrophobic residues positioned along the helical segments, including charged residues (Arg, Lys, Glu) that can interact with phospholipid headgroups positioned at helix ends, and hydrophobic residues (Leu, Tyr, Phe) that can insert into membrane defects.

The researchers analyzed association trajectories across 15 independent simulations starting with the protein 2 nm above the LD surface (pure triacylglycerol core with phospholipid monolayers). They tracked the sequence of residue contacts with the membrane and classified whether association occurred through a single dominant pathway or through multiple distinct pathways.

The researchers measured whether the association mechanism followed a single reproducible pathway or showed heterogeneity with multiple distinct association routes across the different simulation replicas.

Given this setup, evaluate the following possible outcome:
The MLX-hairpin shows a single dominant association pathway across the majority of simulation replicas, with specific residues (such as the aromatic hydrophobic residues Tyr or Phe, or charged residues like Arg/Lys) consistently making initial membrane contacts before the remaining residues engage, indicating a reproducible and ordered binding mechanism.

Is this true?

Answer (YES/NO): NO